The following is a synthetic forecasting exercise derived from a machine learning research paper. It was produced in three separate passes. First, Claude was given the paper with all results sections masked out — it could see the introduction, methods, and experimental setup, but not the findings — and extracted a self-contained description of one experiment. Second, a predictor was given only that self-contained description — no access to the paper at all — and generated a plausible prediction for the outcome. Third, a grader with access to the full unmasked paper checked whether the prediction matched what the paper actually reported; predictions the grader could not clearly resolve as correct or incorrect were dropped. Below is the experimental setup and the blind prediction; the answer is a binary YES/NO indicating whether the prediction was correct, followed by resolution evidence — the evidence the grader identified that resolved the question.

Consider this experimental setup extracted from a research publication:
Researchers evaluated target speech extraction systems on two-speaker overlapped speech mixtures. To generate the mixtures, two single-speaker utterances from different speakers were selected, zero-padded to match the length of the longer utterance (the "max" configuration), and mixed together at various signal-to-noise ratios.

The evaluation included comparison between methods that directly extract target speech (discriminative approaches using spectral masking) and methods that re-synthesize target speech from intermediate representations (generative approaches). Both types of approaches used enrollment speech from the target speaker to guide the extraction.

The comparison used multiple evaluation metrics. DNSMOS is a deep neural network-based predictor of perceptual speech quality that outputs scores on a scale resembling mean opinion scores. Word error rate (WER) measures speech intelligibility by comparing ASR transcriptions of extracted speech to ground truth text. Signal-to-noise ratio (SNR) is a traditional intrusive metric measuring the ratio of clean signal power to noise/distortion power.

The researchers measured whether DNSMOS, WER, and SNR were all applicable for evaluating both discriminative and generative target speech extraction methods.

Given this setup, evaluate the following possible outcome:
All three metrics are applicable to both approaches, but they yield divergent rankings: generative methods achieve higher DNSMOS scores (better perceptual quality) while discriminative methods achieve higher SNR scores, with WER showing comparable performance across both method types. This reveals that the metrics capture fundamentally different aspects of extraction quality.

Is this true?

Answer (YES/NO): NO